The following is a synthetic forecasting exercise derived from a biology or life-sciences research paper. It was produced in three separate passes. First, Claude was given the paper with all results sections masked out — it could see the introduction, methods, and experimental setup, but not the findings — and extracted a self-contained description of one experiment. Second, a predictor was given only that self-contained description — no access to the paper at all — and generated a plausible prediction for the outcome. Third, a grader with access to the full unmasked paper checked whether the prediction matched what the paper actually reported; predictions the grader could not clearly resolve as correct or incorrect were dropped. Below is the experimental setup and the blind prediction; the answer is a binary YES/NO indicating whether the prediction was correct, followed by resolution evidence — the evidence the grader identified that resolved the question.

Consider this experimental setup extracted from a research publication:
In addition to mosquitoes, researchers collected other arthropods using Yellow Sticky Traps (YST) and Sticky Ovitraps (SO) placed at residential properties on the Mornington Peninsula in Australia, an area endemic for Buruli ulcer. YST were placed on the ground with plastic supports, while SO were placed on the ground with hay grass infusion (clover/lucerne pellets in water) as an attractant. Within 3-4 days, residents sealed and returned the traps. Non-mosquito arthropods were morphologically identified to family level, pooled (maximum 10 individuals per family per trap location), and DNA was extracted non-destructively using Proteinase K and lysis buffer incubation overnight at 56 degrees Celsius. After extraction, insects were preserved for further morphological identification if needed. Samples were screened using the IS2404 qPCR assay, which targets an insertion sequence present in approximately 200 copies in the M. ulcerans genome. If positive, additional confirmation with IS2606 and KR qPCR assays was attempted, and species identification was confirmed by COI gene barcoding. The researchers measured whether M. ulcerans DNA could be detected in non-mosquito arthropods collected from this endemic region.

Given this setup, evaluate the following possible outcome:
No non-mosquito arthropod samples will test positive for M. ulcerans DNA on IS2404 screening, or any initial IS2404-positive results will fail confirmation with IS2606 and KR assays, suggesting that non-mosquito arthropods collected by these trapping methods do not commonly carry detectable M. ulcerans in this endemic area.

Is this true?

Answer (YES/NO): NO